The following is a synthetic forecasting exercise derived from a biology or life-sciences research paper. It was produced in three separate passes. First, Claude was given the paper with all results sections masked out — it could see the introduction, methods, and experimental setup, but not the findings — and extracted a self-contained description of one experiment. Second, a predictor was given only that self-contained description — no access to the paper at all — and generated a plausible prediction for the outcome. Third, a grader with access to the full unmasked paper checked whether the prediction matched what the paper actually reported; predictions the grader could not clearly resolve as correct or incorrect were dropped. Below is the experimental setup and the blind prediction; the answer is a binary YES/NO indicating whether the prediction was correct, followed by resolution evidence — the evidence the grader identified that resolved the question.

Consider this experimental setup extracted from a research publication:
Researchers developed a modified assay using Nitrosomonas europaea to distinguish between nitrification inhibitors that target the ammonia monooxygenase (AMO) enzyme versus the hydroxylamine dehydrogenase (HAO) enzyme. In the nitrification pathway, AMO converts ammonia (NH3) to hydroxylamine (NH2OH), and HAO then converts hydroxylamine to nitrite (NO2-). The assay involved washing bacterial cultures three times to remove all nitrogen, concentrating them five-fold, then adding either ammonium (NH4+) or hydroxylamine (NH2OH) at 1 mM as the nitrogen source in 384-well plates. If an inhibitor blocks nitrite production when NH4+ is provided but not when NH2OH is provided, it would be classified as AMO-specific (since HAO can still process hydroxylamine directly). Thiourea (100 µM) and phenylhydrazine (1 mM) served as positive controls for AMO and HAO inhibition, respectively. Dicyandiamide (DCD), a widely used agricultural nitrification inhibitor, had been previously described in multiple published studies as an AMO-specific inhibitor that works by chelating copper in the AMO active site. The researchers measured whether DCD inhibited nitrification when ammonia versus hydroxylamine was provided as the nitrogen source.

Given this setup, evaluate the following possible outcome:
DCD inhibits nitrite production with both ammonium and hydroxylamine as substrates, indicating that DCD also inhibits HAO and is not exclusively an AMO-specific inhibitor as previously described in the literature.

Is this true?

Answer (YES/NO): NO